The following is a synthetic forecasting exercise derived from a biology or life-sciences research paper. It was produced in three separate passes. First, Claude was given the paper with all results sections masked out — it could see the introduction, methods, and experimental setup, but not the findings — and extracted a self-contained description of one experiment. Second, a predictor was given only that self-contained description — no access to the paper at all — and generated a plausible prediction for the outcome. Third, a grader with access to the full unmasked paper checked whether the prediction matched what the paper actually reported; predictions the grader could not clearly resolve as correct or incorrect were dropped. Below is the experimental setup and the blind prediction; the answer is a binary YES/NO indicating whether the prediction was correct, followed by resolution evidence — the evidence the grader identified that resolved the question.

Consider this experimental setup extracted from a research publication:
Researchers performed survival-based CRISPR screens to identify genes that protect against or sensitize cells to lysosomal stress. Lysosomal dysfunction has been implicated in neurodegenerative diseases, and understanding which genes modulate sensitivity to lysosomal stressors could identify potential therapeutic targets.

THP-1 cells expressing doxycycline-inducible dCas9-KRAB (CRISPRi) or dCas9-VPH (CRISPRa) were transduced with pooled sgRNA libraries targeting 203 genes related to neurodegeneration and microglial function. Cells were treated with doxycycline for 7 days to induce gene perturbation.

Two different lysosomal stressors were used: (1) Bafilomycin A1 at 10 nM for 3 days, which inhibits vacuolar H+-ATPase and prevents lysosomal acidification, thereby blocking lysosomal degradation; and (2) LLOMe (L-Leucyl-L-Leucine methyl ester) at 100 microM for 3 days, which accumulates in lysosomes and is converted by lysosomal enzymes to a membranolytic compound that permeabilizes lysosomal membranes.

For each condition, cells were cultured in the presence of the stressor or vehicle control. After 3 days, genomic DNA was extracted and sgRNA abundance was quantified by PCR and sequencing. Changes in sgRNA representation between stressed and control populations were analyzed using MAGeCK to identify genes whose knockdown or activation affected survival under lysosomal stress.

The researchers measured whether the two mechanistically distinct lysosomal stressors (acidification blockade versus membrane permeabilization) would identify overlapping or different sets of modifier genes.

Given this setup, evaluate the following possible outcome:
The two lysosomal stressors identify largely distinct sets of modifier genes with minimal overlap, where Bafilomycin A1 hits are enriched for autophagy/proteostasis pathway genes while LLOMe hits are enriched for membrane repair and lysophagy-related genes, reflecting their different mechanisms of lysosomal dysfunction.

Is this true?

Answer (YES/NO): NO